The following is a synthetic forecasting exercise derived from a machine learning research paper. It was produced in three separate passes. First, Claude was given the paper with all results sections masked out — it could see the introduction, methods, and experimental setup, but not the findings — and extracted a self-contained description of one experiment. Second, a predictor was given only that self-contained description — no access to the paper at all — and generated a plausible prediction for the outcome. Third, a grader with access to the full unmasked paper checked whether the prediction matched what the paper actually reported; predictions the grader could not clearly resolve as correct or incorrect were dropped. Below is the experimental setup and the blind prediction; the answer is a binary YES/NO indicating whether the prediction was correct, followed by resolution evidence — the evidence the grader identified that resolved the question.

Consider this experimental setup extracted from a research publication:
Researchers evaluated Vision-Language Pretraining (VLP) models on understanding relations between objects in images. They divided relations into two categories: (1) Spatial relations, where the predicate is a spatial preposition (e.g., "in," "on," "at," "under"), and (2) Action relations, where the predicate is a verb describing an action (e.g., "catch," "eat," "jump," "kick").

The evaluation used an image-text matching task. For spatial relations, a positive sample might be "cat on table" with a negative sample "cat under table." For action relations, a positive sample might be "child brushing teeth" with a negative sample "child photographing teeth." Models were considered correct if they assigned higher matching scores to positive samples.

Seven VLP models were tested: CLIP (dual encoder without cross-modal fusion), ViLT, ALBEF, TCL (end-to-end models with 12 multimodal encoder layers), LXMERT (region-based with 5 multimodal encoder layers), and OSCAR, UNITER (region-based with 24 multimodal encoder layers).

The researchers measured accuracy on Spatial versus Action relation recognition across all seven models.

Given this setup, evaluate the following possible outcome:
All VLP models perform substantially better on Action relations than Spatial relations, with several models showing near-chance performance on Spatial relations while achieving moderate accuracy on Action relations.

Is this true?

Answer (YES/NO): NO